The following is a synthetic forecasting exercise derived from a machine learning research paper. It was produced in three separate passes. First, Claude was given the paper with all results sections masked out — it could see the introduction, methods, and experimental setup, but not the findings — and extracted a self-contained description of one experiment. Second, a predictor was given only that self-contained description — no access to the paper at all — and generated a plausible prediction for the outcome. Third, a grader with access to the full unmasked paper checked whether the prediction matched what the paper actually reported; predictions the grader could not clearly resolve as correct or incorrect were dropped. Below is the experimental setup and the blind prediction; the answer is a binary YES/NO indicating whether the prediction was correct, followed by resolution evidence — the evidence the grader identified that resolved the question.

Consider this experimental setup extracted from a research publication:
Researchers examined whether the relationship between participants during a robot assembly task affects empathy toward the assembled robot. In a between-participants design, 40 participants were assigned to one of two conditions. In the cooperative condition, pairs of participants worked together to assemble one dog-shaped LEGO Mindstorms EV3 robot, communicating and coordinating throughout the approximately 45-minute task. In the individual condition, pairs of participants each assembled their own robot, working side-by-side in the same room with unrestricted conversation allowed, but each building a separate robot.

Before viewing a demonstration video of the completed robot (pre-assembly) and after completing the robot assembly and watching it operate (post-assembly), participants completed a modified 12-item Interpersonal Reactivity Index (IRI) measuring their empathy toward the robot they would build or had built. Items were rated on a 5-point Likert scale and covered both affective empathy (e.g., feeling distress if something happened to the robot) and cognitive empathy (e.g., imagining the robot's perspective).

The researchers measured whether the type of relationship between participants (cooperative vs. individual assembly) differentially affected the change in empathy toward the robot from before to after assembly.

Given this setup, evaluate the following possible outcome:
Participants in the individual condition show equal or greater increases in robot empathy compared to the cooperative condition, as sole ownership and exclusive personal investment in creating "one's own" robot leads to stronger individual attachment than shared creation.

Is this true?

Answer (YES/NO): NO